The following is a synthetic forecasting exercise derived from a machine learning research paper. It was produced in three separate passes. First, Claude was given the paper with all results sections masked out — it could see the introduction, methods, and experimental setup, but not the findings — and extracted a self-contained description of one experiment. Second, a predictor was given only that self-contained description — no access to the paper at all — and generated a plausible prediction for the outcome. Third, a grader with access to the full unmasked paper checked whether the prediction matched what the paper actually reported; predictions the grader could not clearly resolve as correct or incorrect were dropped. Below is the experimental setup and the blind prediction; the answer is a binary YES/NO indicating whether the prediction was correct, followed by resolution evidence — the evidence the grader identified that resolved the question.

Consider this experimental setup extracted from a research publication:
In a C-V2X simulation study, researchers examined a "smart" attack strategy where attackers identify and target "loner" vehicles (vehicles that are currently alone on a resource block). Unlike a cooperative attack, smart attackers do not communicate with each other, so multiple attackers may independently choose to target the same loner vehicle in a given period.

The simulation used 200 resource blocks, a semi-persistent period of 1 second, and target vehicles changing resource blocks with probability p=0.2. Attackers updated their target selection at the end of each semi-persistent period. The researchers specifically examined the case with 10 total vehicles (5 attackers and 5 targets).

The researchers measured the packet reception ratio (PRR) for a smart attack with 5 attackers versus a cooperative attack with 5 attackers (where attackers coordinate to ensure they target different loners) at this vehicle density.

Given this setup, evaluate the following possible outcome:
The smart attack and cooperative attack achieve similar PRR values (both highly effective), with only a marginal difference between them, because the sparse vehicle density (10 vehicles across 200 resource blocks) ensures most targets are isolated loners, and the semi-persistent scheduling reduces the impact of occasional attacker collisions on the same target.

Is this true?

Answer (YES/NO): NO